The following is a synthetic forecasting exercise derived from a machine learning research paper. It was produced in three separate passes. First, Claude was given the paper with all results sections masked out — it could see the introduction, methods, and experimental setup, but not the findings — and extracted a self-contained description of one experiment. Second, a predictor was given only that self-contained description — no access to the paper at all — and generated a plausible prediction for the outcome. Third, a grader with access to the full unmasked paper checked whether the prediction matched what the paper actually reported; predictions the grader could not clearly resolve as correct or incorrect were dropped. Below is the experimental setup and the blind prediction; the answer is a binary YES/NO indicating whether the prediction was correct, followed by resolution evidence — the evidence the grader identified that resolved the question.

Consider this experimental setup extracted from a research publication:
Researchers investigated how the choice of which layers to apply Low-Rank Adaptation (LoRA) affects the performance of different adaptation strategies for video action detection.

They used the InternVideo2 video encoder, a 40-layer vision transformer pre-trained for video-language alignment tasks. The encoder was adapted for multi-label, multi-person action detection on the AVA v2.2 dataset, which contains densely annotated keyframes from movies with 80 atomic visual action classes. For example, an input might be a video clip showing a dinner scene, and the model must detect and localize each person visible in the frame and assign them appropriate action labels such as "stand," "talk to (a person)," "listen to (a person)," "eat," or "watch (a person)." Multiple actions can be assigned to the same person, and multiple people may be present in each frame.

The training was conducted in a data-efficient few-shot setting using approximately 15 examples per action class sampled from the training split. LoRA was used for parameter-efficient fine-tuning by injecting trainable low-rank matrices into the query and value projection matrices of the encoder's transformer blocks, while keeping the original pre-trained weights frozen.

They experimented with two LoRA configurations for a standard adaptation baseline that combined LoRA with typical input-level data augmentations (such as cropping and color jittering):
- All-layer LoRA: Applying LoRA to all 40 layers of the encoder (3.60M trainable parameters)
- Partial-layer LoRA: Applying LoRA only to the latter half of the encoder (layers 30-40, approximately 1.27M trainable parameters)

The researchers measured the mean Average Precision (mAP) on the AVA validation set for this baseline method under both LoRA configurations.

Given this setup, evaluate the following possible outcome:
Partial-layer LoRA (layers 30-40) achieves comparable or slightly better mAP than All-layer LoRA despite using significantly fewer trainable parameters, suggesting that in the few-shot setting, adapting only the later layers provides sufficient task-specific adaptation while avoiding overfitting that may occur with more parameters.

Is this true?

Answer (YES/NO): NO